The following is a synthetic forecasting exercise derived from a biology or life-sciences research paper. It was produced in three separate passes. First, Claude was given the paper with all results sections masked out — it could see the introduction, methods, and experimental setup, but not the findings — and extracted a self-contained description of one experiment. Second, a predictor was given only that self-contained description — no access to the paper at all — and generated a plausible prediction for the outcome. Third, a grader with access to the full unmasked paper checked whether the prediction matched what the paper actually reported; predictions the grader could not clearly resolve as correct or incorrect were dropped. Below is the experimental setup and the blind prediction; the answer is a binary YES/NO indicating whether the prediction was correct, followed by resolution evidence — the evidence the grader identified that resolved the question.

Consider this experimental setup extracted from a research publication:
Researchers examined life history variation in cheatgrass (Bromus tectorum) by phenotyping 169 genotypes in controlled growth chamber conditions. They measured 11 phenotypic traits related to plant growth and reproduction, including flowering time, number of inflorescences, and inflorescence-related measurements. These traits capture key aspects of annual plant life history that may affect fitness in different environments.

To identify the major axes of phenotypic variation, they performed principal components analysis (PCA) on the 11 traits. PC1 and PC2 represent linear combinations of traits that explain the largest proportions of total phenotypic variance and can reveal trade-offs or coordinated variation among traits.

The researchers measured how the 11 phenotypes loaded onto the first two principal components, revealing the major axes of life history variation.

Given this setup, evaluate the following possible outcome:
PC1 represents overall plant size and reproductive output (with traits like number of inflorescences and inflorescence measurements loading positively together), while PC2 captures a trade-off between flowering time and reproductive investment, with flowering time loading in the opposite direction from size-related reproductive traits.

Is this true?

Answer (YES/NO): NO